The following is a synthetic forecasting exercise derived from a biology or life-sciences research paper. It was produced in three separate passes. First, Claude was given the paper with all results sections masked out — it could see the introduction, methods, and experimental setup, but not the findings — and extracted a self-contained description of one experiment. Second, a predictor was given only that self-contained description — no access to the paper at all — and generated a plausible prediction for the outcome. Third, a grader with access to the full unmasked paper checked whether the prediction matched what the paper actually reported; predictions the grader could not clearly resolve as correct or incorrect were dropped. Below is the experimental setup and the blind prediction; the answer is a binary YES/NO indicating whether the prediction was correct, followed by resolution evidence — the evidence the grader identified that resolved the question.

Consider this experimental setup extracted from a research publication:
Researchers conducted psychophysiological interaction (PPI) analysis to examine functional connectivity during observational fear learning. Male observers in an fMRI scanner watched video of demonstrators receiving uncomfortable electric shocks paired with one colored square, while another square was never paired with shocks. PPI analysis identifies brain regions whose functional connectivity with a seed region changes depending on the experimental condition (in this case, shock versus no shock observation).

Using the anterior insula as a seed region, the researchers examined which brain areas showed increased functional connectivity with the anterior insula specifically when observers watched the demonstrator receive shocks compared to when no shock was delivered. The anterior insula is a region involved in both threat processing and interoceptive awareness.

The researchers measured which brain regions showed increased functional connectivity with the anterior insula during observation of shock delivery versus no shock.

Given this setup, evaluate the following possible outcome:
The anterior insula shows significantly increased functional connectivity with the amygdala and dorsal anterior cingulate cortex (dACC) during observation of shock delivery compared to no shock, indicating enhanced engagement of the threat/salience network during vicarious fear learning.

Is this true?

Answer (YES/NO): NO